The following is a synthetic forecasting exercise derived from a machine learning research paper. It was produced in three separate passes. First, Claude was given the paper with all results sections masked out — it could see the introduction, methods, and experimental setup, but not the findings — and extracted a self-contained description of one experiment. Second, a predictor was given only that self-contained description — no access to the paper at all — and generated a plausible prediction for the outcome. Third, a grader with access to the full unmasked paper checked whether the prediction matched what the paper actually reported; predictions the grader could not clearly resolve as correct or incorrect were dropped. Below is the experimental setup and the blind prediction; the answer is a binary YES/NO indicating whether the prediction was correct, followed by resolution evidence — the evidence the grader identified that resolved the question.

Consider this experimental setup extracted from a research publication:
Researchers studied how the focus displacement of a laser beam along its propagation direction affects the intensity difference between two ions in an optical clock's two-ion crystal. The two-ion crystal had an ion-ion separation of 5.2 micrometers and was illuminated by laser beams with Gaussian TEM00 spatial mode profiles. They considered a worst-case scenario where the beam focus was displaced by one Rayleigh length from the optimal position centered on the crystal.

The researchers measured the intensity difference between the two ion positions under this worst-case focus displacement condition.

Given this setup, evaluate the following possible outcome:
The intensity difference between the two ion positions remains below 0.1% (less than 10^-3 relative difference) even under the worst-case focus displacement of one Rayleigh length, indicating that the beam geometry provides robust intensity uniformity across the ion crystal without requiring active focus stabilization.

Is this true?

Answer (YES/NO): YES